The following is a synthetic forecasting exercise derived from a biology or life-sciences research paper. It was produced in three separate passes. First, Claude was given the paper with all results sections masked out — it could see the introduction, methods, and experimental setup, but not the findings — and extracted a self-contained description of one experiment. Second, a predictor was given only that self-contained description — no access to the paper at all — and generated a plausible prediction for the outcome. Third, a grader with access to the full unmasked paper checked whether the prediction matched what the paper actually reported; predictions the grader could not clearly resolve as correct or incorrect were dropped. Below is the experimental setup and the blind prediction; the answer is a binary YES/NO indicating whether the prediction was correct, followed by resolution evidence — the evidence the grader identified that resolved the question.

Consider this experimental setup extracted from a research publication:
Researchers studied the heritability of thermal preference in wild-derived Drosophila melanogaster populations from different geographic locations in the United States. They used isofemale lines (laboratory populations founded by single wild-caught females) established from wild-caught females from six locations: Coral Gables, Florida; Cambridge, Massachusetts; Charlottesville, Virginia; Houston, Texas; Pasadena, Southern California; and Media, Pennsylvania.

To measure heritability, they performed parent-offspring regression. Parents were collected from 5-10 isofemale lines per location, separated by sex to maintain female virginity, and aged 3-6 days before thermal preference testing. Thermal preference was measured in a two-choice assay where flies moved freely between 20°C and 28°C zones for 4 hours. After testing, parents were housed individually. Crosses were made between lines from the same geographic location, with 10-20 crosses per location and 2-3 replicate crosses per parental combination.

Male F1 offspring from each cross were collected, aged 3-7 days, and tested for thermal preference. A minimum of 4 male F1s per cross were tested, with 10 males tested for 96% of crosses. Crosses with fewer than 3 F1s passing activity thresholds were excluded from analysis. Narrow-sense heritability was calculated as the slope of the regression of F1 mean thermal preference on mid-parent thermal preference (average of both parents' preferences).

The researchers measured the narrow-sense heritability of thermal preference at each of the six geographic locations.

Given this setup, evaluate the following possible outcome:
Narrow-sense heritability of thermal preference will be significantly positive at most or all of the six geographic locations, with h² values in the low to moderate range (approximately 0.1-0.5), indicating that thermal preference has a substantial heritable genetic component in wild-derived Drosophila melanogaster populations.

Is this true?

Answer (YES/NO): NO